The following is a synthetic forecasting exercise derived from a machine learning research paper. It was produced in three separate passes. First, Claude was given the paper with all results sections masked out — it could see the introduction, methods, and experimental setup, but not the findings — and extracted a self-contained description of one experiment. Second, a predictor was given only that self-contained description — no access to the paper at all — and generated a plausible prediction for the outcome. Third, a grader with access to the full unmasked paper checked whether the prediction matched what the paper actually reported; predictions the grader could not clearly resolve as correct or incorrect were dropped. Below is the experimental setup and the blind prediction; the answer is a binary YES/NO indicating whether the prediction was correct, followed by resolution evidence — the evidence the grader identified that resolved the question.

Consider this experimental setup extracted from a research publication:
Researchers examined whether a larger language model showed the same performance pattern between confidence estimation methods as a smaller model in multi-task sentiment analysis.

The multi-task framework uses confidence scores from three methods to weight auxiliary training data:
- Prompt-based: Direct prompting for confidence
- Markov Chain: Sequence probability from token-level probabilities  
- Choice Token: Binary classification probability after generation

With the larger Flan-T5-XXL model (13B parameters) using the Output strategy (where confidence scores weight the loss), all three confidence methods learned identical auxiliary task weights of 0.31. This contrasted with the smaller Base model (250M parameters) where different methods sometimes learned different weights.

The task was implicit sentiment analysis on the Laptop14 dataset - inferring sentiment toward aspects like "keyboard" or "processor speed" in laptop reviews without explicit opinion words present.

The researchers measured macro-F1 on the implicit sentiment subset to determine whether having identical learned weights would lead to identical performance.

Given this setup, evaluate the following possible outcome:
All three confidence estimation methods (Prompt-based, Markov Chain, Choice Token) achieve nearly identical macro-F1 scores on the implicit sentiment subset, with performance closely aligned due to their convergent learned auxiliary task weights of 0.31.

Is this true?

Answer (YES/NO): NO